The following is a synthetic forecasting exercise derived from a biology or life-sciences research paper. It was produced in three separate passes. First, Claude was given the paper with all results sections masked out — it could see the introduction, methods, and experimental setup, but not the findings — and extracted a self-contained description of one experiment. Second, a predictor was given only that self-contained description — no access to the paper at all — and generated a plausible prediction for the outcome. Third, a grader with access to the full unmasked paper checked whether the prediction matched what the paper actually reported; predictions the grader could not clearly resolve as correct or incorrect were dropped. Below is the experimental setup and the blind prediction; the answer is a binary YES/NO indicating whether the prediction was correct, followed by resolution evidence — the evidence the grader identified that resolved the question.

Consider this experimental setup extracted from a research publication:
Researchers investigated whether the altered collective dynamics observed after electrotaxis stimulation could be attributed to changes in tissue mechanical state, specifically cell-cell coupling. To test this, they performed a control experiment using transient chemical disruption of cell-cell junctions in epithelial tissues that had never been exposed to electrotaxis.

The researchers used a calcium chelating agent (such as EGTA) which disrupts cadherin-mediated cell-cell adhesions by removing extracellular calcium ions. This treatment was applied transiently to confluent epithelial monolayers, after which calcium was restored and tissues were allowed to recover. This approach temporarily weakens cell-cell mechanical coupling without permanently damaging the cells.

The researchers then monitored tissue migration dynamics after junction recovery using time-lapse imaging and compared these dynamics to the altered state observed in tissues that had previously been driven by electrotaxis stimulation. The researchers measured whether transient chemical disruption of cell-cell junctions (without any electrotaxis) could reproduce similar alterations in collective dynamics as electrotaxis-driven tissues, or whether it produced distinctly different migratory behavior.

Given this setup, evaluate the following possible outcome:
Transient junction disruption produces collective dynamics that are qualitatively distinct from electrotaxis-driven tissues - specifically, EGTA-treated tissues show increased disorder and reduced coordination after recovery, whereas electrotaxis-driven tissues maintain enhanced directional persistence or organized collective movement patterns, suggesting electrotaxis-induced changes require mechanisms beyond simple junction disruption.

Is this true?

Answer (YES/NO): NO